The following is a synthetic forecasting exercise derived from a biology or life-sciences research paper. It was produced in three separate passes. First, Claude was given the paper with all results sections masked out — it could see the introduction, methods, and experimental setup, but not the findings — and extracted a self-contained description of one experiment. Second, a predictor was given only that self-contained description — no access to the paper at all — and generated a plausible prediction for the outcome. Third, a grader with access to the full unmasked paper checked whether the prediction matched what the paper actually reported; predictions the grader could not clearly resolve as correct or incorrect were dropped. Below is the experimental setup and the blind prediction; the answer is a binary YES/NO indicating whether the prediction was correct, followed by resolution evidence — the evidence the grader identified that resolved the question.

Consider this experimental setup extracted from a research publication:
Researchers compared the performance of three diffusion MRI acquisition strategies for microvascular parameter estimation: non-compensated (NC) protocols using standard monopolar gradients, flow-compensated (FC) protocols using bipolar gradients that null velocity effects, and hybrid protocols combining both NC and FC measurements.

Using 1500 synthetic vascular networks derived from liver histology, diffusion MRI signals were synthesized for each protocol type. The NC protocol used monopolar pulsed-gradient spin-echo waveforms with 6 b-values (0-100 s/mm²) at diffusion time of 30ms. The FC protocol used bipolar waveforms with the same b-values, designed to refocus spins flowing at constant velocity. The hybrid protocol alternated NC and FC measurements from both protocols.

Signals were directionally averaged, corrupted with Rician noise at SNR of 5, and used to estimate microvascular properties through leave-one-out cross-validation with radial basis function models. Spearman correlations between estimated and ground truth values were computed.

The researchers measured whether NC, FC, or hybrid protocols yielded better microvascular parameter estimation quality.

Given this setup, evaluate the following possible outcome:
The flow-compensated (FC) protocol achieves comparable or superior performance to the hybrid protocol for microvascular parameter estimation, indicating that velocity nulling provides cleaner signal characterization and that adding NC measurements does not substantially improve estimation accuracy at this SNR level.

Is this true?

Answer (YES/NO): NO